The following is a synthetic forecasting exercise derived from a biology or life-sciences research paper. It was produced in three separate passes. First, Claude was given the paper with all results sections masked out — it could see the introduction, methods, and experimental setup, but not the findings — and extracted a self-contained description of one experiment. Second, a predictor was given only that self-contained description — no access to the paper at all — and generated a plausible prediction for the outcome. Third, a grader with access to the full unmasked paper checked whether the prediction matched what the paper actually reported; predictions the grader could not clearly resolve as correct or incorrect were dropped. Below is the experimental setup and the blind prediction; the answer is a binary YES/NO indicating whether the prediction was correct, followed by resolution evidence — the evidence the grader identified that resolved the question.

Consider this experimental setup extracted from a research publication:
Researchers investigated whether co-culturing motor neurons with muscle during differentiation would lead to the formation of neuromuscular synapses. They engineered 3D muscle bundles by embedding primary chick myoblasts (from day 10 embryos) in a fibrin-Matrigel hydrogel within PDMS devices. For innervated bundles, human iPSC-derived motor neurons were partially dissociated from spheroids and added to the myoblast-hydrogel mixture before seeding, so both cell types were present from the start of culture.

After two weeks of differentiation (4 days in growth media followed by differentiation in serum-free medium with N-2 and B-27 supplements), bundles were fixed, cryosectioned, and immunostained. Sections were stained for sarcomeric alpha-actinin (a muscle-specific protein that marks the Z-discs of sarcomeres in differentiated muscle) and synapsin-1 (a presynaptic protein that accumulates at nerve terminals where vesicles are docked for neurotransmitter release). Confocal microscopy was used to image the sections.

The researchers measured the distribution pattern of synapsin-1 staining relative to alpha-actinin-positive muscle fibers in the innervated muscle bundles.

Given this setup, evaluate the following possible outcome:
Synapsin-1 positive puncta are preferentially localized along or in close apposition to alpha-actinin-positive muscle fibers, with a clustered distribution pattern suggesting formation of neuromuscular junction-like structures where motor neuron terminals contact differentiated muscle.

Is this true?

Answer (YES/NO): NO